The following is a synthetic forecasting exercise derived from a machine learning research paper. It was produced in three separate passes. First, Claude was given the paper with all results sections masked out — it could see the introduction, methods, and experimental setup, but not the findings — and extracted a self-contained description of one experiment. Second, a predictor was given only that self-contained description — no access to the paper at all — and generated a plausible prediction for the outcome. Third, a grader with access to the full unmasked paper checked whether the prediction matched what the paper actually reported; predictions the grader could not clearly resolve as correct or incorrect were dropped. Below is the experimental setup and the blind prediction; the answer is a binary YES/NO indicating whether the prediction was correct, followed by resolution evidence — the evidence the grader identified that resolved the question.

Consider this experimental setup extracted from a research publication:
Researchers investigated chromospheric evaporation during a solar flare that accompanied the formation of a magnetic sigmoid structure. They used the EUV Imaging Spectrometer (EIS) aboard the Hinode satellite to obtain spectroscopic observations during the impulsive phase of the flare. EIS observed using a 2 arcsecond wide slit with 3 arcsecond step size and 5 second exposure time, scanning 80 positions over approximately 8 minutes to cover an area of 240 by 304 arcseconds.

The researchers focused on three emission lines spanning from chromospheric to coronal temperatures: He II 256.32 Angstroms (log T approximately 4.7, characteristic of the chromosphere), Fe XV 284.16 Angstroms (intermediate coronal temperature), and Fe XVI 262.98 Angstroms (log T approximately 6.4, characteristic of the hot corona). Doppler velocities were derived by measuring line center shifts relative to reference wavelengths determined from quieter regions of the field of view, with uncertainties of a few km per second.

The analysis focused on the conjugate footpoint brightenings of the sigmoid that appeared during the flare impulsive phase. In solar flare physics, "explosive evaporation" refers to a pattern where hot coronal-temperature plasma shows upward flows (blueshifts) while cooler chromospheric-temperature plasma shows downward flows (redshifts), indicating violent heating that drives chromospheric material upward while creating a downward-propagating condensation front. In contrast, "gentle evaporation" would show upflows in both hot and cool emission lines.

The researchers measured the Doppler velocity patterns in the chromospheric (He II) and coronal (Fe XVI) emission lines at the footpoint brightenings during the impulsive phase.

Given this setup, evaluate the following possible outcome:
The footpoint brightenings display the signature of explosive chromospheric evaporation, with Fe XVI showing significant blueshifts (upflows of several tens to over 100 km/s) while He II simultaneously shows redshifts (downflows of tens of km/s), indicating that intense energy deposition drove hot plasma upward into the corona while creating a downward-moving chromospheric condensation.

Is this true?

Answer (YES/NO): NO